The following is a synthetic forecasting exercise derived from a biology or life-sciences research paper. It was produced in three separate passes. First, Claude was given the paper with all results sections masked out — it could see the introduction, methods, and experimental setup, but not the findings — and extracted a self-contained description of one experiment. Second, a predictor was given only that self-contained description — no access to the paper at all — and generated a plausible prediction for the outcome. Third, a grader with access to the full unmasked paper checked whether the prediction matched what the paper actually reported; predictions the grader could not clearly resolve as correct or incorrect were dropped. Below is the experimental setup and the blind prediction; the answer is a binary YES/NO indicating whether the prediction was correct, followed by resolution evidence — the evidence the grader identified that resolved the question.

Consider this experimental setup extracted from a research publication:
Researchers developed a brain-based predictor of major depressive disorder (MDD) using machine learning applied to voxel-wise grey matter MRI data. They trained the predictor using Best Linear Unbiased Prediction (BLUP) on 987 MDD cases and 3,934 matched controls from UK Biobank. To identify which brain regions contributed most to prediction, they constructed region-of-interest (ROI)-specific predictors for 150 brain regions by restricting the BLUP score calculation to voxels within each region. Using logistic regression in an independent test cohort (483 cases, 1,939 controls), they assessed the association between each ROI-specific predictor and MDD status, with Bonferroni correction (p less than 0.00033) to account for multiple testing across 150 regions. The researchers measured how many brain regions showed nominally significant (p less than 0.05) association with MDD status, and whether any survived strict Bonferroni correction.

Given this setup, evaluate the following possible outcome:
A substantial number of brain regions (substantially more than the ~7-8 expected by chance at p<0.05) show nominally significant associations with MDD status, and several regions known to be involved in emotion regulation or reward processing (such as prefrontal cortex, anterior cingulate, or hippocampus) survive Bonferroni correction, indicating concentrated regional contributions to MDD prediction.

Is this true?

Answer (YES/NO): NO